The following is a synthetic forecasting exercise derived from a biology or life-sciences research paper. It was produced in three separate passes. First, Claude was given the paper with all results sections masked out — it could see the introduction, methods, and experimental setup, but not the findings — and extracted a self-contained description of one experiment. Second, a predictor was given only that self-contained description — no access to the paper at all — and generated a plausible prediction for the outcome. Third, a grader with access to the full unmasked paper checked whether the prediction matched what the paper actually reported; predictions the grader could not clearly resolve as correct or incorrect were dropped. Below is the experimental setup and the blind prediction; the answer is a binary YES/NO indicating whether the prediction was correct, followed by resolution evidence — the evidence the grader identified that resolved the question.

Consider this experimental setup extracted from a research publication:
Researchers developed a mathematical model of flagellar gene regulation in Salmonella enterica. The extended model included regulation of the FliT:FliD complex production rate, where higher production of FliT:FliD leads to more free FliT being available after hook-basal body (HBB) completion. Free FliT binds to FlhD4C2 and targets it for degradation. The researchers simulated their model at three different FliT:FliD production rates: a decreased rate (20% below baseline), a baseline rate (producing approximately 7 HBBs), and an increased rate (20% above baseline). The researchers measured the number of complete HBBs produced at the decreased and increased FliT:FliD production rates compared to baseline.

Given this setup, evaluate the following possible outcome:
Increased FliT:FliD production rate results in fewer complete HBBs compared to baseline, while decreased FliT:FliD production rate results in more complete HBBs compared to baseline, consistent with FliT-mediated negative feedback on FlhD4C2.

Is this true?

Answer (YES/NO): YES